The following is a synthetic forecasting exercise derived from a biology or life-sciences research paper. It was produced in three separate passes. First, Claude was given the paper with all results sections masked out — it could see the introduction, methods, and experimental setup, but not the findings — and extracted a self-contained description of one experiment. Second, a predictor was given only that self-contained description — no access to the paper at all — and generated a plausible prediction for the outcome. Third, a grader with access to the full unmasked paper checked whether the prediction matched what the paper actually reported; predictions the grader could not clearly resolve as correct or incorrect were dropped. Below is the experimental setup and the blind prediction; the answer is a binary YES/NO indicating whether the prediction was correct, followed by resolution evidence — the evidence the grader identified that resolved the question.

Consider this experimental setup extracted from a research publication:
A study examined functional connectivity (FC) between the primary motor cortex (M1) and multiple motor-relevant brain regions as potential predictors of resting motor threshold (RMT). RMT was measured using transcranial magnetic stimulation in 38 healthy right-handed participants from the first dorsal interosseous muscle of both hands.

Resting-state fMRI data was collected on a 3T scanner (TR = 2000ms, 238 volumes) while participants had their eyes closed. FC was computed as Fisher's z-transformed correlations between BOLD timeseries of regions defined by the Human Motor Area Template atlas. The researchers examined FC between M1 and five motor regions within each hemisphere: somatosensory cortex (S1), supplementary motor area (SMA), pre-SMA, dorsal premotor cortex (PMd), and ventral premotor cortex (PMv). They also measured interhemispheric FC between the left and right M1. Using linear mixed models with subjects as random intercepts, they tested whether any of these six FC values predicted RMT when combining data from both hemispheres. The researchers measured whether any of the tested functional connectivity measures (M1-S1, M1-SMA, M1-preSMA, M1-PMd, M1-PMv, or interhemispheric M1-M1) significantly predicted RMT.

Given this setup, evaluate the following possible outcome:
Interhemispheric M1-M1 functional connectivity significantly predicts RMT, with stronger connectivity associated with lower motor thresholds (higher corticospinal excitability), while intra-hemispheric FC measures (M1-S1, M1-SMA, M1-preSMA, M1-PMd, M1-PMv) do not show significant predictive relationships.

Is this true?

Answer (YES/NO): NO